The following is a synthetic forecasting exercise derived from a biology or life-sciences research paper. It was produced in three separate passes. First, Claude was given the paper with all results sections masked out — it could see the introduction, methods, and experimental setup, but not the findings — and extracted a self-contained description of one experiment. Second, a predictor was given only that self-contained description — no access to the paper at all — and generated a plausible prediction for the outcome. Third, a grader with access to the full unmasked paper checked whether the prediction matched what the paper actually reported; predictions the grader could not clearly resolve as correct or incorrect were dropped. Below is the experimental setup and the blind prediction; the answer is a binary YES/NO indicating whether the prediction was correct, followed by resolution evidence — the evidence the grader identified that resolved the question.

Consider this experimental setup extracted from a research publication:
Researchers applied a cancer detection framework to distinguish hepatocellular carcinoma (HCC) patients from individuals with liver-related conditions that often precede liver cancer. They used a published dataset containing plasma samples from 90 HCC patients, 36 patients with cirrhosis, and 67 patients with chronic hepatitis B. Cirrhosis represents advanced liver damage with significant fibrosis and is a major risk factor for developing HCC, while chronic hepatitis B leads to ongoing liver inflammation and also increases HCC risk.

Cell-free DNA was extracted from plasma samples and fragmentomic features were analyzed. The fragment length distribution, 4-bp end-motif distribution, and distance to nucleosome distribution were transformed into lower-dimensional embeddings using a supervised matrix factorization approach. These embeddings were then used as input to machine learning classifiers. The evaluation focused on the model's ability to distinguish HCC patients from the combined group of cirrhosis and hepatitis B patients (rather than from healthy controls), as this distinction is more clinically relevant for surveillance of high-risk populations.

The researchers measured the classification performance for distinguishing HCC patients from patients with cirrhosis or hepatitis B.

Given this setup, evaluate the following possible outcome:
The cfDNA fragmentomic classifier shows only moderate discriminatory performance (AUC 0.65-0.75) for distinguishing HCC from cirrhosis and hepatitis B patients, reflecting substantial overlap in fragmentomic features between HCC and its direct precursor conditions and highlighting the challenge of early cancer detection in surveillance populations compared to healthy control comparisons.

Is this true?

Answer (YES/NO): NO